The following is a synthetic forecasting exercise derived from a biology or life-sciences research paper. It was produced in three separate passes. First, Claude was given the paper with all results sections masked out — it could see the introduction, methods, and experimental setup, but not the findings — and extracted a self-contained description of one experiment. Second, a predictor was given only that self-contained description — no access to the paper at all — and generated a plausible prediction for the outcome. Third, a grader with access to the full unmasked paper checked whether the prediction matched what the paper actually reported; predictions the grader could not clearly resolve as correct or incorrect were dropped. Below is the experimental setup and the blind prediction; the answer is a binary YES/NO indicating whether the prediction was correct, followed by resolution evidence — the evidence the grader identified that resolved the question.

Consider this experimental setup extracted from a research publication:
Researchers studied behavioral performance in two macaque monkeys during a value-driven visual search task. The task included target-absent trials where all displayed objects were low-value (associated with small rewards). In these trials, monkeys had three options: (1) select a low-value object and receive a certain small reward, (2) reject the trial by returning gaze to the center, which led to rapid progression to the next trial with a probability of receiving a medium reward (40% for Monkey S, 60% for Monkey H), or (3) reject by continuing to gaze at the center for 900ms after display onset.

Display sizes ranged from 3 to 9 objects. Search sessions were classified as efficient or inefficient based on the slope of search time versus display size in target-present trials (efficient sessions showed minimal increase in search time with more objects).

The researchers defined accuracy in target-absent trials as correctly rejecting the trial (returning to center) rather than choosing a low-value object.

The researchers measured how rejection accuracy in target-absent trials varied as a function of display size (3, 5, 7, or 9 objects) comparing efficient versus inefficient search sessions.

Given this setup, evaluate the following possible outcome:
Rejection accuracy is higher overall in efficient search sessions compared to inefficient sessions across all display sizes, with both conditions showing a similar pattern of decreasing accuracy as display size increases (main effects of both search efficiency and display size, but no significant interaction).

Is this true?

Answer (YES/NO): YES